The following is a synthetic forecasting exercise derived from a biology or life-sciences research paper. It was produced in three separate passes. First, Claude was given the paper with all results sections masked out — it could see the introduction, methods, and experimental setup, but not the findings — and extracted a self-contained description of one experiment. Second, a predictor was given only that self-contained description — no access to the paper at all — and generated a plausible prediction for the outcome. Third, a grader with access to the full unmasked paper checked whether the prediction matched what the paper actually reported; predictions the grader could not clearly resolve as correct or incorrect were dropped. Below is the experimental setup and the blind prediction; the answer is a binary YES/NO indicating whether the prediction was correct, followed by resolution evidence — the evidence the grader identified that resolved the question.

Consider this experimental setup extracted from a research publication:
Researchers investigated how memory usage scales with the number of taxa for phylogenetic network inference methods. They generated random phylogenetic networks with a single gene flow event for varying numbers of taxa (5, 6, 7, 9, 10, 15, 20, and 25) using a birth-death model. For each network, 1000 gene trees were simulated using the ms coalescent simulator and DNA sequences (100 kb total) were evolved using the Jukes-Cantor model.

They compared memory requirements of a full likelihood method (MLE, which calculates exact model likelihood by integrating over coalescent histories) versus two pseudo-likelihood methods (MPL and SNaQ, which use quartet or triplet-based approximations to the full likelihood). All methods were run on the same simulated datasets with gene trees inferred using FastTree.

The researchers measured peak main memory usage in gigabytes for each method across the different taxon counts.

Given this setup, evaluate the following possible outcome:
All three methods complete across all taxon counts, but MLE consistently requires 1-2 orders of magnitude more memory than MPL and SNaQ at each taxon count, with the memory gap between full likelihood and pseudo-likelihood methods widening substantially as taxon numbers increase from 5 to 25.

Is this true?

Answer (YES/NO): NO